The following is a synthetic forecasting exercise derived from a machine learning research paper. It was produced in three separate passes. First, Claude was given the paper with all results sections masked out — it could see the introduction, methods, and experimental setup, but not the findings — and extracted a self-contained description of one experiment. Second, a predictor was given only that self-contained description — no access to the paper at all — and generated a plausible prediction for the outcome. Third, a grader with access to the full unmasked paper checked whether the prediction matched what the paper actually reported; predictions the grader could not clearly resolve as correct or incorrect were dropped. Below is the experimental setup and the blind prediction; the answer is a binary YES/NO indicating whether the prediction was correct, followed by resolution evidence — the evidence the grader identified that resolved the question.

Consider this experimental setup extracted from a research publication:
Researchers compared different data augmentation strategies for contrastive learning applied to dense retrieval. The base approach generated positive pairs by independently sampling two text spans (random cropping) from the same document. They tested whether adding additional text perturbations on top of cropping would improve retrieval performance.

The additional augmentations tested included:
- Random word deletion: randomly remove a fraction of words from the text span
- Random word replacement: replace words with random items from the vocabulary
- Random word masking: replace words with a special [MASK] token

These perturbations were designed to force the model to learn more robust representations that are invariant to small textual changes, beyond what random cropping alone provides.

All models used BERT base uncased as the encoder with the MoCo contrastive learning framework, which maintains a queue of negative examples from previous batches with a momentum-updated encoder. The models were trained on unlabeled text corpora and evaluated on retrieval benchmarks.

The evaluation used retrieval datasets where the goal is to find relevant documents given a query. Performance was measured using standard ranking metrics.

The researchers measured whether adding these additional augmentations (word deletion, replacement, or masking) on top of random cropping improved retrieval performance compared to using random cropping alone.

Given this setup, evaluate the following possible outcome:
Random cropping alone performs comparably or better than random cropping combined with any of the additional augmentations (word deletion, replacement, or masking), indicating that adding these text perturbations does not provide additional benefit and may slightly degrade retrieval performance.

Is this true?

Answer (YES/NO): NO